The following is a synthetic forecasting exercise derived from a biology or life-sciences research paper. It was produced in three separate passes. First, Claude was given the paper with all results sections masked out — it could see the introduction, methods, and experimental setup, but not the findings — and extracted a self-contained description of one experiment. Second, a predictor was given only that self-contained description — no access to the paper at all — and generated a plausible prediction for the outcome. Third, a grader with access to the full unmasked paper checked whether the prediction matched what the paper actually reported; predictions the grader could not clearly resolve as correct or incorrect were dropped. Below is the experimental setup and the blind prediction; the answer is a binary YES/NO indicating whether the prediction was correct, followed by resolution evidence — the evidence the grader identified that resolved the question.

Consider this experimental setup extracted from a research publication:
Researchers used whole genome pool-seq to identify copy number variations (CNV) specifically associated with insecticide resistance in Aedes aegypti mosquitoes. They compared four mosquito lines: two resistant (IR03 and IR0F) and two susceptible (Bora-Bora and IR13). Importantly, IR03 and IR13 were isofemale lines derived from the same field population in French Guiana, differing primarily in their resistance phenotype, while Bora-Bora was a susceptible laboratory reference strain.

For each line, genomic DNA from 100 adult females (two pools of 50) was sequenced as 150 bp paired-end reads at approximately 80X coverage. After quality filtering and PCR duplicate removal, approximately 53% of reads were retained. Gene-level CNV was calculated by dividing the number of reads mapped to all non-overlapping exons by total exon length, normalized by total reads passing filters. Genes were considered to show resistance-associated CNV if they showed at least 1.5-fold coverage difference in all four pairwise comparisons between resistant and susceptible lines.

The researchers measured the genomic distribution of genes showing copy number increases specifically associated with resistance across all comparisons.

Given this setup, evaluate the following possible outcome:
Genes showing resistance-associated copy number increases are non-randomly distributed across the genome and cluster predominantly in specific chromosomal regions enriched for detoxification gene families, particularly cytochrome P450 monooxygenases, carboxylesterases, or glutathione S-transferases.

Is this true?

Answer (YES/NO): YES